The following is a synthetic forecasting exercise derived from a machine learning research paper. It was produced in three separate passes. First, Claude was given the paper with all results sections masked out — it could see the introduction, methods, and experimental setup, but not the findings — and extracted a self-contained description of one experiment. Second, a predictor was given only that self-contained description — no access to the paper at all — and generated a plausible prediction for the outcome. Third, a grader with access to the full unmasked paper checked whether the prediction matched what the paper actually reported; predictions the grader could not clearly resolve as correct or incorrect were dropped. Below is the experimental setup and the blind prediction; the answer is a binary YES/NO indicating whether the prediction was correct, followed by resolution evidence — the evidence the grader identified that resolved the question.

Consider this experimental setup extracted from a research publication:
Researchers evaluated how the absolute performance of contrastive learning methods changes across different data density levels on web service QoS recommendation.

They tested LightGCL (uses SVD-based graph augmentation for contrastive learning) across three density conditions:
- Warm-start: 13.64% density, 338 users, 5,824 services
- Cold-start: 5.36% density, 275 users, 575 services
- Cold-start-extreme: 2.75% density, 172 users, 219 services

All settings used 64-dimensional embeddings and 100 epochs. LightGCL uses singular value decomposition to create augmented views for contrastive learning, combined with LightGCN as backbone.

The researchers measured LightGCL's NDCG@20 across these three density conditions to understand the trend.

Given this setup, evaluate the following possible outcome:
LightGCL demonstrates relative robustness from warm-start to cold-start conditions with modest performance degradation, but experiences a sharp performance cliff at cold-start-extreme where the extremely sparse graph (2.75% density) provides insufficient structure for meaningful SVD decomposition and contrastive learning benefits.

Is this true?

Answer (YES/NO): NO